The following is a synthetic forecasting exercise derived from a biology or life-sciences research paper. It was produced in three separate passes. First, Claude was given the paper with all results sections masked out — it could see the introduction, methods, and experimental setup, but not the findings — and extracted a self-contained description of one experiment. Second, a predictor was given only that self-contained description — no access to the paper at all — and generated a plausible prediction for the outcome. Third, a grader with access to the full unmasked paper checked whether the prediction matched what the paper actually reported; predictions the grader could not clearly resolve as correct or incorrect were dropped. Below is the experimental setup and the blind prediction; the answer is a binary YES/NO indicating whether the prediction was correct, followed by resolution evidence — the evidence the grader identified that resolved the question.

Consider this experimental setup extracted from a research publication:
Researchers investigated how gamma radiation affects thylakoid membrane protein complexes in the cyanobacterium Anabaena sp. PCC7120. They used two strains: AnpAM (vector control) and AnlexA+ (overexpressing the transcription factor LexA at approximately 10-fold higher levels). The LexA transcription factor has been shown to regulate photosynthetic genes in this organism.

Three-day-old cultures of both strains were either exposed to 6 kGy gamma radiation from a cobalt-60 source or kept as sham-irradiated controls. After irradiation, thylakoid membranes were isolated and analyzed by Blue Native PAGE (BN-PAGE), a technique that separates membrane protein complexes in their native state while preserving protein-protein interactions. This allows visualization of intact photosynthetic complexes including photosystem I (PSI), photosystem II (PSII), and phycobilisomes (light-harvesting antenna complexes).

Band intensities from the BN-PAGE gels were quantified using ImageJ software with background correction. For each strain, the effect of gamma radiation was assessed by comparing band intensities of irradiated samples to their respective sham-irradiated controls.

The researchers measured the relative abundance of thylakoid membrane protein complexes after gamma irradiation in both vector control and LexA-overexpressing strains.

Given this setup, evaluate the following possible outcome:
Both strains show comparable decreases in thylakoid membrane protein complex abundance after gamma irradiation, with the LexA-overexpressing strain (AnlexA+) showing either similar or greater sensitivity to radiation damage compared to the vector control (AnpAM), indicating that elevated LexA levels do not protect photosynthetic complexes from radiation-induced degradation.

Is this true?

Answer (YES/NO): NO